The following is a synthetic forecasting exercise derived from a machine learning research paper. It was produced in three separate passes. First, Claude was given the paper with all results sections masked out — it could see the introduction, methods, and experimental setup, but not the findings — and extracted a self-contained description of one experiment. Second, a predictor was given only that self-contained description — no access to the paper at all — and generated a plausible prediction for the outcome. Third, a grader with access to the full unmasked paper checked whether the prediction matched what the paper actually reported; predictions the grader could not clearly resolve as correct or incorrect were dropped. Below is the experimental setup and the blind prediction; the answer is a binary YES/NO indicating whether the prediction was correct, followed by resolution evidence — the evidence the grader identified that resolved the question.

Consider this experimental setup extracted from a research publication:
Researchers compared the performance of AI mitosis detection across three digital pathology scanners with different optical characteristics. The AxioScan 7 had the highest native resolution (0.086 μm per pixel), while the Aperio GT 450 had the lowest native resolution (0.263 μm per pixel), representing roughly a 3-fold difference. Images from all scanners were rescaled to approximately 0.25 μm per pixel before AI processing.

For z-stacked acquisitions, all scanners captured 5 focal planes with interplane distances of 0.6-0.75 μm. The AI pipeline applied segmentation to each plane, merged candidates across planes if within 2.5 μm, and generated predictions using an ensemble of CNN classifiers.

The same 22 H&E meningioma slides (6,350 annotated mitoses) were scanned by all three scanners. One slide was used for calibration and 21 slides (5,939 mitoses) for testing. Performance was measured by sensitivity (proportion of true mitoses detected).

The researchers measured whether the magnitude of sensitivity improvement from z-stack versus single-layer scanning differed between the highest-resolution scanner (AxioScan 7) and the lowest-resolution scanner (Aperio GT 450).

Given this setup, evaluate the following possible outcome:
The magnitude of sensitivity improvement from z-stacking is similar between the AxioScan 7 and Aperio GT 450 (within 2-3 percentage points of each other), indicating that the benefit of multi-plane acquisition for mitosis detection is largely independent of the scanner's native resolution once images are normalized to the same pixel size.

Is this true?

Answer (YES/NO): NO